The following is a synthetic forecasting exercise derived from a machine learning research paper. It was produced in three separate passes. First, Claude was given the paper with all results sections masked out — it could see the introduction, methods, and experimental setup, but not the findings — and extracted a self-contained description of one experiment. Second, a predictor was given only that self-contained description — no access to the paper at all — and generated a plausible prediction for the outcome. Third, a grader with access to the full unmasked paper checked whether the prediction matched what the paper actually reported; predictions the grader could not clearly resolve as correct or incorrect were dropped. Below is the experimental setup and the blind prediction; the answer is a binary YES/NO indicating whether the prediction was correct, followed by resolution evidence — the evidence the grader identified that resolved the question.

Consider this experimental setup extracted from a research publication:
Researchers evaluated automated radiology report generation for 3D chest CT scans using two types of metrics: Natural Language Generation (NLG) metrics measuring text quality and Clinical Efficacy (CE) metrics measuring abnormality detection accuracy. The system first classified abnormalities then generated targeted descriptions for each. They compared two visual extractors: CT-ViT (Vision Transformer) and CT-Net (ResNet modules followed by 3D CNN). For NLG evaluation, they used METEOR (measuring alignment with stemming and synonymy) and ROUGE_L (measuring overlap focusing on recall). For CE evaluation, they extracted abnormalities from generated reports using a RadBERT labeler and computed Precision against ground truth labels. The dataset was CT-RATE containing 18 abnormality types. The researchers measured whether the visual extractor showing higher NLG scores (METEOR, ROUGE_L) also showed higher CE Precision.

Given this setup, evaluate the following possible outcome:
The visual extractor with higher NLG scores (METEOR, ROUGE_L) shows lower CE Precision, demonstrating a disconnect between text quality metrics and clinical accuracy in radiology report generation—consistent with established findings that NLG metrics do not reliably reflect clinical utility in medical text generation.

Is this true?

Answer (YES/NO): NO